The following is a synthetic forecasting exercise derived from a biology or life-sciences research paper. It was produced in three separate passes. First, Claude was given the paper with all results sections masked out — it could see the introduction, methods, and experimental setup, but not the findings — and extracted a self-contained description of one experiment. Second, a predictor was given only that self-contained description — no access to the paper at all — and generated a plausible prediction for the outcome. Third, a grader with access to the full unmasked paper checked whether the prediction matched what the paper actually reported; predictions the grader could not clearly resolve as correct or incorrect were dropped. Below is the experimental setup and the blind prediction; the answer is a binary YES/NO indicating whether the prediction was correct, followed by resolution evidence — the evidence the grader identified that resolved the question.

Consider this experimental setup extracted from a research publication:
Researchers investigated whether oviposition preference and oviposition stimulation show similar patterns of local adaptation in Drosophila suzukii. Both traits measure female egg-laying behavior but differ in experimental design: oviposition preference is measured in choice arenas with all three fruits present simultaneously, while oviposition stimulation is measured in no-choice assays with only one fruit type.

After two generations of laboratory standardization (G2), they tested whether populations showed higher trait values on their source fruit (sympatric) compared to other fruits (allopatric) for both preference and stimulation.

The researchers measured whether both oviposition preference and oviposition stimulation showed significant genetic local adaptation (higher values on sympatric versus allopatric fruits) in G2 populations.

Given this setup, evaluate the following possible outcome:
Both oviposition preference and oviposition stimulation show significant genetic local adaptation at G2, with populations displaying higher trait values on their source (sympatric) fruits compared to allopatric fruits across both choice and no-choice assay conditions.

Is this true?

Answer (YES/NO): NO